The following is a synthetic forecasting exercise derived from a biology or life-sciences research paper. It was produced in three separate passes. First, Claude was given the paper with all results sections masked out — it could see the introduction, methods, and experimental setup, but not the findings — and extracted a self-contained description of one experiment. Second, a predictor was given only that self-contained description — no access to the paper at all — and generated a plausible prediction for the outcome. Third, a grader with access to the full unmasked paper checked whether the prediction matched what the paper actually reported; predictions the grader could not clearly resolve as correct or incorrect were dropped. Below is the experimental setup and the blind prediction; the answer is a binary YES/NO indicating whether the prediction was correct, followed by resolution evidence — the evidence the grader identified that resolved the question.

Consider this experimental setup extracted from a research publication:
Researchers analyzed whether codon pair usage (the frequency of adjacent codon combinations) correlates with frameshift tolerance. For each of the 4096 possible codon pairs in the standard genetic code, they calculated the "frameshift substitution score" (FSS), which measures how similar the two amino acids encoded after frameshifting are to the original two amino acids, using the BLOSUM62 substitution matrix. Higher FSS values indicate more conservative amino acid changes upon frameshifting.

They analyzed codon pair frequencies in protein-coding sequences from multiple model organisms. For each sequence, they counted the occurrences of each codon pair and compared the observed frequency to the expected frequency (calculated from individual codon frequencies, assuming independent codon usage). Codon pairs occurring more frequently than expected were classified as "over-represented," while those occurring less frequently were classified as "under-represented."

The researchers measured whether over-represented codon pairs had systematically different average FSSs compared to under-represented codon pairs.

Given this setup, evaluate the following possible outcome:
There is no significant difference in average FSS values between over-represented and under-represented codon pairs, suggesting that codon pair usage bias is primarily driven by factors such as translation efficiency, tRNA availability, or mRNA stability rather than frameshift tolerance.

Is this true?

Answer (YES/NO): NO